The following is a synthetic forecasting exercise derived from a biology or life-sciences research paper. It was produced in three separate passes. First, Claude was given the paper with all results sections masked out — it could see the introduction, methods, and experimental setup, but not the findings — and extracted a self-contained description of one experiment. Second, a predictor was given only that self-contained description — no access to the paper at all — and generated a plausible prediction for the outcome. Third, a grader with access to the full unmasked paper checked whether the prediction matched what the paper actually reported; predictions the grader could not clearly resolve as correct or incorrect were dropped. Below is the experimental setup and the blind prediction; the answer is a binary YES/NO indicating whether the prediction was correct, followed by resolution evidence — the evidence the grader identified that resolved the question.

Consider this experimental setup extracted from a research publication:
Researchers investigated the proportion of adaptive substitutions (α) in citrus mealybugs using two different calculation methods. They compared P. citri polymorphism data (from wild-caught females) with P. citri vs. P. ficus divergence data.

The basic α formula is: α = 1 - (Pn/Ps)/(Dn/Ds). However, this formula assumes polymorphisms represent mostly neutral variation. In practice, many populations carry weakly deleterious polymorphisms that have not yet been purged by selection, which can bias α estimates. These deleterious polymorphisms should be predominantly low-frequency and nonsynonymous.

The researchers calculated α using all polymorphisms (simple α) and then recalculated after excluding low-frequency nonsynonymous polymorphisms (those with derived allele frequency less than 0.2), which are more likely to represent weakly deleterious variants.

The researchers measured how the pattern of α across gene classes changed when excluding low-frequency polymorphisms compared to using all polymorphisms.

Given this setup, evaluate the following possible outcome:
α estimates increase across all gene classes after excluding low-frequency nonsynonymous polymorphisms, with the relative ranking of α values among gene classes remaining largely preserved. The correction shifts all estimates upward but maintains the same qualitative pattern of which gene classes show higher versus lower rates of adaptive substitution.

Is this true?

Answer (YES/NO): NO